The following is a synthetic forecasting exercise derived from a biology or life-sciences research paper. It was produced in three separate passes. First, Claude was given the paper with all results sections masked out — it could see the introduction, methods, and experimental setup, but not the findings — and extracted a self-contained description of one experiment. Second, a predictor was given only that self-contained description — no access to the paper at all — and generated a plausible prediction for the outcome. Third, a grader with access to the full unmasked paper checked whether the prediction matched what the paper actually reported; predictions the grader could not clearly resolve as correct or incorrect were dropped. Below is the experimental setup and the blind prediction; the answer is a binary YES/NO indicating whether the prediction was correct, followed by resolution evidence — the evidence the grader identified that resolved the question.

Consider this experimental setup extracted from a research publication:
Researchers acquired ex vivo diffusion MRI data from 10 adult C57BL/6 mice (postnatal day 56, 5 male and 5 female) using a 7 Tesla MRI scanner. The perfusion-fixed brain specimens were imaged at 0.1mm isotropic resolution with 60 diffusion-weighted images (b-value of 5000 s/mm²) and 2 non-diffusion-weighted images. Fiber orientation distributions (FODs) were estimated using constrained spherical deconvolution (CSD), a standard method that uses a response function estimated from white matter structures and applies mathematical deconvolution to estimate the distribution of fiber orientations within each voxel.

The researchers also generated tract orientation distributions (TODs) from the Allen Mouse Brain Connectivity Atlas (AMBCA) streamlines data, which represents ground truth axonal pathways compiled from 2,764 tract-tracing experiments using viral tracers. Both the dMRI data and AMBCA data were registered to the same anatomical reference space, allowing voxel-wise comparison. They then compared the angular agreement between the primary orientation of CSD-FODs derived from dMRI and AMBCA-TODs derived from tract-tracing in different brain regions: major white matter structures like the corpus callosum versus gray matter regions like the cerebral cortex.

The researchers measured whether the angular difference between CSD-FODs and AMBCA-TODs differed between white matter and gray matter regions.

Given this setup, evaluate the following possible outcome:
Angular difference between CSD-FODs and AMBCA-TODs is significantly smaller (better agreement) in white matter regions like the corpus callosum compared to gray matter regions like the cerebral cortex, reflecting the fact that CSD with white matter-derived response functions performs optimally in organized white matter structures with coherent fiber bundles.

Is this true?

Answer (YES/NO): YES